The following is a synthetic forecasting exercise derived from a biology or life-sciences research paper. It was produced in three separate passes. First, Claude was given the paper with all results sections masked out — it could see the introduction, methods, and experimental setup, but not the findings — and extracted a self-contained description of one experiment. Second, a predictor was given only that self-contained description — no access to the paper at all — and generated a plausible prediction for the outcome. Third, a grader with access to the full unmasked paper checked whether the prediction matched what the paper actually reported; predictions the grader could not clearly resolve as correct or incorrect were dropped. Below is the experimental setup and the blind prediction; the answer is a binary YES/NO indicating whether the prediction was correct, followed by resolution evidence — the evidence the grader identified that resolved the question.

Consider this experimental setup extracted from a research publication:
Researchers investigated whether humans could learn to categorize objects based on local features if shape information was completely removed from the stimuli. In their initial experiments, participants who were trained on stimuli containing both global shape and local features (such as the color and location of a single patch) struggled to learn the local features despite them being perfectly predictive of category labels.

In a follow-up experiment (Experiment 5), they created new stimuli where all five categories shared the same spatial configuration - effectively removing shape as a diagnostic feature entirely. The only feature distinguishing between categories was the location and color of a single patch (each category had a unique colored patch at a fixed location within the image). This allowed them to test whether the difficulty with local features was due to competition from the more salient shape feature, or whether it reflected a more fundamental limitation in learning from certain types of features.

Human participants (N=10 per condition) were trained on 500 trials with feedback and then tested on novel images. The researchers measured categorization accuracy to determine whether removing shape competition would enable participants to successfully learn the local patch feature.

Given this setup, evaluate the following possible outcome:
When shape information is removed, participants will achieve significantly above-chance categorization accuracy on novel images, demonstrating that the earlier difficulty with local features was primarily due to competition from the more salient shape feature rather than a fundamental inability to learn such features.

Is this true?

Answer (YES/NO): NO